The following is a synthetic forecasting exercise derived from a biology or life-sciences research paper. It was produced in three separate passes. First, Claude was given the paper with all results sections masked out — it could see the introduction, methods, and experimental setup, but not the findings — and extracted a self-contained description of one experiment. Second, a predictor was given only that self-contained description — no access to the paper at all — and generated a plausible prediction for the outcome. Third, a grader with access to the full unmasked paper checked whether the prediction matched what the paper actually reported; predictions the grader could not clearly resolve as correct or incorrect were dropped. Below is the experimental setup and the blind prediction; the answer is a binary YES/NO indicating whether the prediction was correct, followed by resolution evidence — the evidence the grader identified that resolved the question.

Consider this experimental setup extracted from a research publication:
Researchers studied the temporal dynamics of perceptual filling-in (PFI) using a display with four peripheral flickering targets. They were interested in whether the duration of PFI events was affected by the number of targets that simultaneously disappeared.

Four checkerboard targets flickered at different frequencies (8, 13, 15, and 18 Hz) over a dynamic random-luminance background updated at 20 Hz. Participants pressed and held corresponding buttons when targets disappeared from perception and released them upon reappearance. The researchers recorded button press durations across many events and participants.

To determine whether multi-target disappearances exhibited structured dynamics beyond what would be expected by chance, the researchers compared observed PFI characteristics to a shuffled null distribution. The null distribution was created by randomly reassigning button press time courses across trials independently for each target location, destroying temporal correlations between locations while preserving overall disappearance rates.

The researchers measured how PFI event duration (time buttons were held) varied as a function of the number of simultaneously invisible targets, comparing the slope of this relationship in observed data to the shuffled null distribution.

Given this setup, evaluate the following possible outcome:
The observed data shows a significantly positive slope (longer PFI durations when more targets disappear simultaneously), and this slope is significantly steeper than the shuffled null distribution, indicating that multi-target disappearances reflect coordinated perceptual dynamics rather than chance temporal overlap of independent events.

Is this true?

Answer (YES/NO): YES